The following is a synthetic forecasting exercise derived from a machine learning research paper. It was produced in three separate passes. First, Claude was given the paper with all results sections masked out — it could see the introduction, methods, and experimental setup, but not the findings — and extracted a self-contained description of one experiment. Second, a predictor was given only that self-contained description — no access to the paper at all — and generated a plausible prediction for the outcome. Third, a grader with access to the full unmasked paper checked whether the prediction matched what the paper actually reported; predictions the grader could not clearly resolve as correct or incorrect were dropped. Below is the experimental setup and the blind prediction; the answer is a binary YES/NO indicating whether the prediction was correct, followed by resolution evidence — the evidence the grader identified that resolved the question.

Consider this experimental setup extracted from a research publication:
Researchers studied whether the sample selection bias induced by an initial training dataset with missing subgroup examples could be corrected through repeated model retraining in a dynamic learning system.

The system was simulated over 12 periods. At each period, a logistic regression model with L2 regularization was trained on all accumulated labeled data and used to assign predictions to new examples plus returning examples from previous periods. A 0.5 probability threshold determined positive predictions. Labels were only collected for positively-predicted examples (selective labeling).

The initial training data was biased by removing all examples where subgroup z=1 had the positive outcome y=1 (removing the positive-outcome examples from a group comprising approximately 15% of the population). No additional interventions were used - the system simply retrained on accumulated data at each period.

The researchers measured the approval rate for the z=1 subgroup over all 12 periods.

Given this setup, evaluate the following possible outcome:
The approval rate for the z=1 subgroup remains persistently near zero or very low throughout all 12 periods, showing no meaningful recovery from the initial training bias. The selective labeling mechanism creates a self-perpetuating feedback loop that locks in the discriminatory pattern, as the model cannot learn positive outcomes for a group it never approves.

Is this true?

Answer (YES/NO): YES